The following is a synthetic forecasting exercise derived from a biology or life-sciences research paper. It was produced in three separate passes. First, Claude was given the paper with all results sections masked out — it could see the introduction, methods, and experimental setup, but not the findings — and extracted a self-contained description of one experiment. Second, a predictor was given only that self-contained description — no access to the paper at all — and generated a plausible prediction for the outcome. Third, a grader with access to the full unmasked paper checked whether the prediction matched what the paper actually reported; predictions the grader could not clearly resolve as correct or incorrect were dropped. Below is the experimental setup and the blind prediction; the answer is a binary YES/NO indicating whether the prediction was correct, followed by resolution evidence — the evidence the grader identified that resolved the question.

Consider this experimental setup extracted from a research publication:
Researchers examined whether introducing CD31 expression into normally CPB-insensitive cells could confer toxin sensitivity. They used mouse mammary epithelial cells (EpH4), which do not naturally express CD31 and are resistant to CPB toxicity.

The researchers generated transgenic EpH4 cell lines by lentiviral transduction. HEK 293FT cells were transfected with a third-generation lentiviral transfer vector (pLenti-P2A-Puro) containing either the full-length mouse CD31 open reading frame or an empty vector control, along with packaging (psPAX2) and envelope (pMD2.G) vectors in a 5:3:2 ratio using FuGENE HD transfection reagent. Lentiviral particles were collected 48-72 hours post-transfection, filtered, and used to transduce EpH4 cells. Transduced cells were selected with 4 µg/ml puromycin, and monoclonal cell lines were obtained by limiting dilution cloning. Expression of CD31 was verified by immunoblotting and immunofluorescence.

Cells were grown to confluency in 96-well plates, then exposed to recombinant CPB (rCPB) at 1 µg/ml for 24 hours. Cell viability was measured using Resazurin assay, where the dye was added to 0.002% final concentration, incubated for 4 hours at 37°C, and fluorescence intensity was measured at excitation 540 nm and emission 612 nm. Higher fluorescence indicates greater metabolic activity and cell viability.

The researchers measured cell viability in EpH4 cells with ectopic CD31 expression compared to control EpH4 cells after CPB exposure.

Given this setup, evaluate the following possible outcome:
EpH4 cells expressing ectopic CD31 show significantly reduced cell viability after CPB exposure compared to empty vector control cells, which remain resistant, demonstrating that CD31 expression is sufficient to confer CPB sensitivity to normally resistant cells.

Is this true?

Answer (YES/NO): YES